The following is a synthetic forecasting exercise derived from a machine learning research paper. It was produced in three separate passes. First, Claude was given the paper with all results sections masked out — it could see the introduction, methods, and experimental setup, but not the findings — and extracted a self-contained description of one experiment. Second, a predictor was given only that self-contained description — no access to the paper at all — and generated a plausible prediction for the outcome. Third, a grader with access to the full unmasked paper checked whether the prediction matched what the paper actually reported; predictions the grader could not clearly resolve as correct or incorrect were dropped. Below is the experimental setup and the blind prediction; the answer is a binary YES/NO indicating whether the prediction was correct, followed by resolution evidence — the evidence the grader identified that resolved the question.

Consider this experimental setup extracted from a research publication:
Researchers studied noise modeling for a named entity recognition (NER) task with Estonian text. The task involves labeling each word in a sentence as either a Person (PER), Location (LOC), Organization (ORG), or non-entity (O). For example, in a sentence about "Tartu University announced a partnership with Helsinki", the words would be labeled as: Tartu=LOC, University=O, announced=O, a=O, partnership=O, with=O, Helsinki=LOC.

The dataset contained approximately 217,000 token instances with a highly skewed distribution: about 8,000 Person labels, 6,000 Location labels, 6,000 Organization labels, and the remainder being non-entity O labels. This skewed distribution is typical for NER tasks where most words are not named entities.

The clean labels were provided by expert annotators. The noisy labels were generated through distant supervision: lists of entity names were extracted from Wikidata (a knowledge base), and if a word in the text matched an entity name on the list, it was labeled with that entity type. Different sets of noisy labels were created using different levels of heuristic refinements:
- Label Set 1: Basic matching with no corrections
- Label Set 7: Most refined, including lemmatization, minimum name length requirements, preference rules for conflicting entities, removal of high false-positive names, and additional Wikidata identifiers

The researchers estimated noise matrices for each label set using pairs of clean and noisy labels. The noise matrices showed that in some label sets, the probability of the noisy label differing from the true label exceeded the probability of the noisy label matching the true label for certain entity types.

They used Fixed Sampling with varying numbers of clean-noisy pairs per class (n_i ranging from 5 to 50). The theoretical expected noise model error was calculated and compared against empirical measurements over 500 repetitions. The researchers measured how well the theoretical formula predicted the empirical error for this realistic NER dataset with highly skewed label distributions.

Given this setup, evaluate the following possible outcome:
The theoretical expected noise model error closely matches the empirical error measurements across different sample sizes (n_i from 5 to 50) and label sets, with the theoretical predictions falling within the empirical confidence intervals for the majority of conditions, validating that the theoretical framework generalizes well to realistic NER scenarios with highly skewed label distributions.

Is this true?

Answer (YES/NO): YES